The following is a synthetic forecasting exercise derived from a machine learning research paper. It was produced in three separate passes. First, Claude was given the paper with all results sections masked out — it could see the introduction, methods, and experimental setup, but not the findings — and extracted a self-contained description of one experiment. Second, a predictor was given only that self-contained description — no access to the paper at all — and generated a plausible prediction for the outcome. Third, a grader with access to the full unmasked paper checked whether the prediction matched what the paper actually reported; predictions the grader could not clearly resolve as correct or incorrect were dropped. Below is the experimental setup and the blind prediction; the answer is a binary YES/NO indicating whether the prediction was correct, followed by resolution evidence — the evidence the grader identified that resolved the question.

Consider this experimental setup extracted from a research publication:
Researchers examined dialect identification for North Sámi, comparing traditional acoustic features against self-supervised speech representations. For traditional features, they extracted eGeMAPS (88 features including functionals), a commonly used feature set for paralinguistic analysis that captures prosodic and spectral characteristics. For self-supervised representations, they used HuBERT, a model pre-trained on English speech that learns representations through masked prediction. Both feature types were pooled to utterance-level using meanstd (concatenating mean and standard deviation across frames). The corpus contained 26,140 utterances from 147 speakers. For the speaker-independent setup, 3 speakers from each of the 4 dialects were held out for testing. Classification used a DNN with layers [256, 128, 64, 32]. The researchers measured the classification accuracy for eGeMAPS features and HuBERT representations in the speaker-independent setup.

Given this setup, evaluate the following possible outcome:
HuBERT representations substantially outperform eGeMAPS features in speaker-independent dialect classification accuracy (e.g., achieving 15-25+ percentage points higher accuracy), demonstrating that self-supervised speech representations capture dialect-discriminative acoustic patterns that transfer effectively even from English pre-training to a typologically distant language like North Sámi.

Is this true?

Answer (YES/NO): YES